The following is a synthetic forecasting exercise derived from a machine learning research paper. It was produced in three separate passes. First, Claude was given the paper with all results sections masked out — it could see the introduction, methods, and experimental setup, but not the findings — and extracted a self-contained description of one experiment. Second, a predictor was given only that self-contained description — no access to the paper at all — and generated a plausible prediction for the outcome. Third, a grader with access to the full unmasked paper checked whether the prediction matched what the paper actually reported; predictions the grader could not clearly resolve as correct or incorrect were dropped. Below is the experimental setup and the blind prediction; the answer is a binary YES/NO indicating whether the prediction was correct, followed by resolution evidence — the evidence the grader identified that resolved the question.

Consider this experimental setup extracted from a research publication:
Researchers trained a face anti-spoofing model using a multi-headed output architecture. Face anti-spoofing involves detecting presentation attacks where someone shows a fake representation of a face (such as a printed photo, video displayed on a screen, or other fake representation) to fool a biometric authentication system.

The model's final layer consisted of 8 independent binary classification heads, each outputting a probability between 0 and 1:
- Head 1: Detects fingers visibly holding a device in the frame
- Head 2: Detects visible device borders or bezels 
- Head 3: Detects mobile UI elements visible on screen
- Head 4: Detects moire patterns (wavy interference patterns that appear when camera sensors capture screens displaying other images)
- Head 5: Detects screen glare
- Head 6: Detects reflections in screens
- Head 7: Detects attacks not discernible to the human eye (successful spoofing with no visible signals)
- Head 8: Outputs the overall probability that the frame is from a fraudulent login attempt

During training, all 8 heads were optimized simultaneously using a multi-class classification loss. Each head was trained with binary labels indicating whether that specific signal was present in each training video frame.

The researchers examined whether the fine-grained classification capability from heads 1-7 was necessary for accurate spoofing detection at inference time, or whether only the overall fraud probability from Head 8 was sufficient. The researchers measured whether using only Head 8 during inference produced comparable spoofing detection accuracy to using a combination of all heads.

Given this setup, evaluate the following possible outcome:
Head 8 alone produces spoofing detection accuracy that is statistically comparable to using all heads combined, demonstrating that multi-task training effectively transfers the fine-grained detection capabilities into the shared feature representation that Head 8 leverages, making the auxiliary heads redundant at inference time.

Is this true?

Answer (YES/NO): YES